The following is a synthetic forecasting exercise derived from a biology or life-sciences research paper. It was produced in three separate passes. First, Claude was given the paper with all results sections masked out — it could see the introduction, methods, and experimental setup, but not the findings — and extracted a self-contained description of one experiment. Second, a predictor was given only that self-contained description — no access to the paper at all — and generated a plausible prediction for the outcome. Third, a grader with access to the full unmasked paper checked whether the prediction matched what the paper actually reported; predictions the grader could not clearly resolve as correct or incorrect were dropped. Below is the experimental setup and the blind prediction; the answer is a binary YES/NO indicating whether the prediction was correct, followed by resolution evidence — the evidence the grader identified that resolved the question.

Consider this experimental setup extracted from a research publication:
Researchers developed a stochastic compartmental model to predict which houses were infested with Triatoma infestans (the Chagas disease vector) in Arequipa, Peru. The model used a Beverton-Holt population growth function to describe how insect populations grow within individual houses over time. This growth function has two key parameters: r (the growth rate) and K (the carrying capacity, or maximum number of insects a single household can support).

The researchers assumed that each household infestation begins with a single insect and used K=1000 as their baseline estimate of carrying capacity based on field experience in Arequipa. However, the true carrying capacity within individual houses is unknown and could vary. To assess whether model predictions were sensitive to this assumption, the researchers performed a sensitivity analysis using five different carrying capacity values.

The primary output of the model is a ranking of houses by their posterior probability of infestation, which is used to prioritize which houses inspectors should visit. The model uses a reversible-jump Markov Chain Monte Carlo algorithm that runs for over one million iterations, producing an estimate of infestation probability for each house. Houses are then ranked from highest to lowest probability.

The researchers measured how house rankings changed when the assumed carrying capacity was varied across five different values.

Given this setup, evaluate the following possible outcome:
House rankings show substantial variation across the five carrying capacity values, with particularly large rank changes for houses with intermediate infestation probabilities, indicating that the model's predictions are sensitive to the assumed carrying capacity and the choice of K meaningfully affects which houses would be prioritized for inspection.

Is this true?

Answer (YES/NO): NO